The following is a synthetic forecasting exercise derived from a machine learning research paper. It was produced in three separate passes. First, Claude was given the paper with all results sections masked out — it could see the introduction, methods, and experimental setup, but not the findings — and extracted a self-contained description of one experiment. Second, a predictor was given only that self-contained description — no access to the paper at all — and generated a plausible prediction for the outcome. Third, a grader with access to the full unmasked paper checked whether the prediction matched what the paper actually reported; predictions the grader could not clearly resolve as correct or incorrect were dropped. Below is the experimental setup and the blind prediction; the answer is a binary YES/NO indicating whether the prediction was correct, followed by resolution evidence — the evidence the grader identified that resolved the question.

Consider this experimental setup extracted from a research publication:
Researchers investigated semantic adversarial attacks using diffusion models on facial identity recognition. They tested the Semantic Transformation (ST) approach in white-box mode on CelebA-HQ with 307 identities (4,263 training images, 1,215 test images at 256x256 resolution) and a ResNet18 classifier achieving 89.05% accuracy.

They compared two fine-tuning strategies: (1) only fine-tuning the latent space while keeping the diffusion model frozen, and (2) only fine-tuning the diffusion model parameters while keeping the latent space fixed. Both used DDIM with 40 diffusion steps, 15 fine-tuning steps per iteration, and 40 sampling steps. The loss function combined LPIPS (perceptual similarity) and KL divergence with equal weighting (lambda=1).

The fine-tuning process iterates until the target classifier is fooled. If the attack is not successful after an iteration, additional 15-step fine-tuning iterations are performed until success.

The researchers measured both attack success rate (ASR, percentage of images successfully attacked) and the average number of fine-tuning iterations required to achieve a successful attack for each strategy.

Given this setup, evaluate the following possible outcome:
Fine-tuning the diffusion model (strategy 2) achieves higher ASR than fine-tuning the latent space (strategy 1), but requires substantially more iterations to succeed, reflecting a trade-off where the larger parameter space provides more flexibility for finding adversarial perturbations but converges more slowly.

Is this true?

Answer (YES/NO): NO